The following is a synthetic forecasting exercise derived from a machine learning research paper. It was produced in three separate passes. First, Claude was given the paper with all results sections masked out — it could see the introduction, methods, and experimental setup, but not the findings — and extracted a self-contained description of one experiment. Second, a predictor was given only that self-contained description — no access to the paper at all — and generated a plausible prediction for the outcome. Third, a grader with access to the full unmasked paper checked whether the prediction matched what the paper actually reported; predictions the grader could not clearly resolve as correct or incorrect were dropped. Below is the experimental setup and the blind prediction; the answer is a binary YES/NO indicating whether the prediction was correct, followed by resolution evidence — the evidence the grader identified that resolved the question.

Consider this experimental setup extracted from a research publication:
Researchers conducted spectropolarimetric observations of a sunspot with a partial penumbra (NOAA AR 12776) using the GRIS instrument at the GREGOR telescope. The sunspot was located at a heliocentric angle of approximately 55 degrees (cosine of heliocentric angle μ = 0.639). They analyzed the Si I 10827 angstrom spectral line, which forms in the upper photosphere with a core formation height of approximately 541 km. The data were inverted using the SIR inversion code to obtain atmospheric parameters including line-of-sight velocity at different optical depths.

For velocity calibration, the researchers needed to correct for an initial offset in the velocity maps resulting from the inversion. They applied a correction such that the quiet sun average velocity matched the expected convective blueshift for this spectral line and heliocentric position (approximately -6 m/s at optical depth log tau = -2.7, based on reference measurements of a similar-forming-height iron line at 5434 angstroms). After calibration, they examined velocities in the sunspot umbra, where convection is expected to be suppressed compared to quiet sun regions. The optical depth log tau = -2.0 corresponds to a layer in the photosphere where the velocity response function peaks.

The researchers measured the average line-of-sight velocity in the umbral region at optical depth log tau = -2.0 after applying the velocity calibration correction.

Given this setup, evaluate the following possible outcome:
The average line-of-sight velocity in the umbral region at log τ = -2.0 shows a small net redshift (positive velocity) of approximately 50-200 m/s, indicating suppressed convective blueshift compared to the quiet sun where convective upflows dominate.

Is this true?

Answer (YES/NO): NO